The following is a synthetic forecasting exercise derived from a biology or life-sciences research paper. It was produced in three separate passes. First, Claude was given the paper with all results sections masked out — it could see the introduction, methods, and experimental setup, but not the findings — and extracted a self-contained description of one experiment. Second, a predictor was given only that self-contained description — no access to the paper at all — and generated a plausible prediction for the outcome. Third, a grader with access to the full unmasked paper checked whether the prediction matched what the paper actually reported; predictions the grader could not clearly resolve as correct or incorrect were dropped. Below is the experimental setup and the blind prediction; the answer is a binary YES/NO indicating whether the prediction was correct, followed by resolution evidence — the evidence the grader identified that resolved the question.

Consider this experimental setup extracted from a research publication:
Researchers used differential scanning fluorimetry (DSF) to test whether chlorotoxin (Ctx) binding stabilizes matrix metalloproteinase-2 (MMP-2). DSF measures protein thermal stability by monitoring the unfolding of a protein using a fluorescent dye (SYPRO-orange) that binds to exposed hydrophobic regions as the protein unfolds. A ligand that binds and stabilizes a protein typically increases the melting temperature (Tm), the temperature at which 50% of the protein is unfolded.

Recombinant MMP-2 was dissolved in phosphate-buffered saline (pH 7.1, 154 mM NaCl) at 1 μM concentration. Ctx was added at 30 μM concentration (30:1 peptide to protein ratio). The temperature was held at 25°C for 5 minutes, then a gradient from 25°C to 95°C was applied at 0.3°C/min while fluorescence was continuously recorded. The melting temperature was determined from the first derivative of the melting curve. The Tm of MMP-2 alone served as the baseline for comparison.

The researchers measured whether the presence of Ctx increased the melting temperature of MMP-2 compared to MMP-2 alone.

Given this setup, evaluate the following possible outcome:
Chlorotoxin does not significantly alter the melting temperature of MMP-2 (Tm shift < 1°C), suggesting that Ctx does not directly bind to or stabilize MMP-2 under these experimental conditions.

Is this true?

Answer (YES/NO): YES